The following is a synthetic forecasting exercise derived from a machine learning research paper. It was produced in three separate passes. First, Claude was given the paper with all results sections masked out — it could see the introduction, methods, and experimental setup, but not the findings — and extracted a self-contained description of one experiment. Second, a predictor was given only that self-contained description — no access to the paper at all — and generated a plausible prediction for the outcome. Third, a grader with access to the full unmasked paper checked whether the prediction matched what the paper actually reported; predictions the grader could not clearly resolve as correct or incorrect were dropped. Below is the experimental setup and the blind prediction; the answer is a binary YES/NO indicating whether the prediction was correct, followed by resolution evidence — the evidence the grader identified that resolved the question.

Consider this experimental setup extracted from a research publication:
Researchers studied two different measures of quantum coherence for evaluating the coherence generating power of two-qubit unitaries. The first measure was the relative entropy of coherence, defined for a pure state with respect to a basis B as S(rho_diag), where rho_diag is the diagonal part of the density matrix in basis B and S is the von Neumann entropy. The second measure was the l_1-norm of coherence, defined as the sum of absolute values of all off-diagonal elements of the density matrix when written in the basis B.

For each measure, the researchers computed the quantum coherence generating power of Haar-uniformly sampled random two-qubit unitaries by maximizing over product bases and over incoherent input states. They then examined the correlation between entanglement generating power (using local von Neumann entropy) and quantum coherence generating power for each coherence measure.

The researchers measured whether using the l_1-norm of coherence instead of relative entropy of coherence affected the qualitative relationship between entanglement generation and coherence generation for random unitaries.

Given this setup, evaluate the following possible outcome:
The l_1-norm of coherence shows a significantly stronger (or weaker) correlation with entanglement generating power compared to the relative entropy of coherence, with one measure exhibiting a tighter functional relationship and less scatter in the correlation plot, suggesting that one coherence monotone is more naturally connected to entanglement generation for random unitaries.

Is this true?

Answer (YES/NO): NO